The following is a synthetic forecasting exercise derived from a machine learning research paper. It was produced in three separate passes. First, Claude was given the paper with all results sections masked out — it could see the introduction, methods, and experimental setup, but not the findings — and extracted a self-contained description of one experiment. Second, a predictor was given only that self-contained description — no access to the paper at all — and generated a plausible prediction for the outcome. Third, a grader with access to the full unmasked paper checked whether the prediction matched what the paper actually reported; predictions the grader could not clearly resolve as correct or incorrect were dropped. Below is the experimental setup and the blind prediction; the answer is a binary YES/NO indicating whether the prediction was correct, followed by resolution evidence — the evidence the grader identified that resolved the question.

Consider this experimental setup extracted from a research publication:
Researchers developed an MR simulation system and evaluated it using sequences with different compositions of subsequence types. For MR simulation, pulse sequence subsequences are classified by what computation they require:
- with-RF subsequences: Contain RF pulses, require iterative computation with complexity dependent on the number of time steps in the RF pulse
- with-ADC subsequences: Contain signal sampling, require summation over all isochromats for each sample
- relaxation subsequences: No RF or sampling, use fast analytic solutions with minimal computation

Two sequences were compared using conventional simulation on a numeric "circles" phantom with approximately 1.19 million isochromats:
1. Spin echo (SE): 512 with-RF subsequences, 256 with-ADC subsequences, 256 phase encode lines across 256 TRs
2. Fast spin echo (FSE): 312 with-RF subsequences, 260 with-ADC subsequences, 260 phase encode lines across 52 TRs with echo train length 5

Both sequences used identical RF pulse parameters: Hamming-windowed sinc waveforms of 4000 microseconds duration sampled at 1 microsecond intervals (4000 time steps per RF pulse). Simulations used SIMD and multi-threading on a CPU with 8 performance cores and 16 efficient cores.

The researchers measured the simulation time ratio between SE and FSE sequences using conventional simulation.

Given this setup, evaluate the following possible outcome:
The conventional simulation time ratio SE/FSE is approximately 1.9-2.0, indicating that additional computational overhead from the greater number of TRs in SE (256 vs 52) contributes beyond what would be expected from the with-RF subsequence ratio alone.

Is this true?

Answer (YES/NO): NO